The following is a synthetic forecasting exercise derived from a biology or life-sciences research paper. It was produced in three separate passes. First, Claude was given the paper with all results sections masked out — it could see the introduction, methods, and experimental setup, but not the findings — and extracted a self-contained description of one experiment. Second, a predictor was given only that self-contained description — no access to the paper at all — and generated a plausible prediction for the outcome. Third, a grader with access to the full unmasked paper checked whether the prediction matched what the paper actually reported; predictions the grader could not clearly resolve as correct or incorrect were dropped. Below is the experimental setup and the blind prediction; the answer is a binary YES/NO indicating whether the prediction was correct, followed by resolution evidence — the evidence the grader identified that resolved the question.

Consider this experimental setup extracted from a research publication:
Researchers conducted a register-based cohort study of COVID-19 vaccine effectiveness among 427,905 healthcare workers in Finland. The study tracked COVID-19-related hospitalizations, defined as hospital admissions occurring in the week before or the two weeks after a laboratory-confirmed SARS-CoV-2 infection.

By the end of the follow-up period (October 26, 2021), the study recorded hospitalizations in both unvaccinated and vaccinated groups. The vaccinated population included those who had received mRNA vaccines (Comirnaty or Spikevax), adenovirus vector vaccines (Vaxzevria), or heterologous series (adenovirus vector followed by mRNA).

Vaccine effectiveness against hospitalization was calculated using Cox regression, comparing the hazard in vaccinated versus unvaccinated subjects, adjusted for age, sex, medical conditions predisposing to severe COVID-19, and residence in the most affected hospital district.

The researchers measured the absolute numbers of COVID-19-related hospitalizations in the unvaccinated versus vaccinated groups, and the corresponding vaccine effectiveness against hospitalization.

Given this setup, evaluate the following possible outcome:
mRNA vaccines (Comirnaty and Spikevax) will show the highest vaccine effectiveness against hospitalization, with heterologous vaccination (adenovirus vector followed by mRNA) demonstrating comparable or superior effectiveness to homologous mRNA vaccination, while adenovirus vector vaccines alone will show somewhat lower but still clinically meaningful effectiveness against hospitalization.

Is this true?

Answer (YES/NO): NO